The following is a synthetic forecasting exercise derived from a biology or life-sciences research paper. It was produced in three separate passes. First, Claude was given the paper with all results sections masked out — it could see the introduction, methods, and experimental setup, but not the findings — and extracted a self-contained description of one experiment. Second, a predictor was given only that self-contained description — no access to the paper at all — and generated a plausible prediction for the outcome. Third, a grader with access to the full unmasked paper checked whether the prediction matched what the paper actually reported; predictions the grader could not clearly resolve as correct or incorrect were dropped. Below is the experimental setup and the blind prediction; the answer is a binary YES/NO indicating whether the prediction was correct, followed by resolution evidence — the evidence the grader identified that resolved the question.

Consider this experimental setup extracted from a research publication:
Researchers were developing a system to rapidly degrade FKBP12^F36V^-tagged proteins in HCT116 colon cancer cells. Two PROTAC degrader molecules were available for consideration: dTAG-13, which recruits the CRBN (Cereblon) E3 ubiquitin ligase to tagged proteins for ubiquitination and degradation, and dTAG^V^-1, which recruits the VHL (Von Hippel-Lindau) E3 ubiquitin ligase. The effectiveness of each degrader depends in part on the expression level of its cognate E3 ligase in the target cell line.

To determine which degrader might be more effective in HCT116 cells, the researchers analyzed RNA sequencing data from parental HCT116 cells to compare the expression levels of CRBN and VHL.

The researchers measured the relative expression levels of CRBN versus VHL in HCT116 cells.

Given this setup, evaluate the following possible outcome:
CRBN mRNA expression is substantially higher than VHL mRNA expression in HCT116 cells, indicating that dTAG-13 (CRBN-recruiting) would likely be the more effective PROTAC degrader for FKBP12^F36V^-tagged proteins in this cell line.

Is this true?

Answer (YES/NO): NO